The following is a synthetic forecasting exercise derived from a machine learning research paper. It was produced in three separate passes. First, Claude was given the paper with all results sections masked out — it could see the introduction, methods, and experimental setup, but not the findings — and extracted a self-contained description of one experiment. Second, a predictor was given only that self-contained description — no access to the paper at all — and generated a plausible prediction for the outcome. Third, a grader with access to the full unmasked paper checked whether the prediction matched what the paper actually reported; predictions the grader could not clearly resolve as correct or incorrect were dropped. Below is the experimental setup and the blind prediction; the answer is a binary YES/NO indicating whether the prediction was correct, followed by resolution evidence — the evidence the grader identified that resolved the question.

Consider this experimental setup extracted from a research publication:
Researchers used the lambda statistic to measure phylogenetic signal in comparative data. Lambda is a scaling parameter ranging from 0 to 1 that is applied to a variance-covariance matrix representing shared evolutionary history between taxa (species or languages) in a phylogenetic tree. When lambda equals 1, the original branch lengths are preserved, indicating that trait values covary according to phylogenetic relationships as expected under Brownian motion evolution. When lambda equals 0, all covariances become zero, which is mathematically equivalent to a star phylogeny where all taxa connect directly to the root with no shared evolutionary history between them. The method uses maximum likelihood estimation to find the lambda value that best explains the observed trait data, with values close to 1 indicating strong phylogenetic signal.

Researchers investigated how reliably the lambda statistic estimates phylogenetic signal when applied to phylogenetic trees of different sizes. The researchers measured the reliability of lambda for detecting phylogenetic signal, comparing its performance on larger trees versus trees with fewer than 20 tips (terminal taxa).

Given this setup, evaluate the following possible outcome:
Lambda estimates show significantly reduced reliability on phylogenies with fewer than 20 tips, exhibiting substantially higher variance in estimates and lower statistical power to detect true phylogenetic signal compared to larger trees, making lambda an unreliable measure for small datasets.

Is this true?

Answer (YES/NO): NO